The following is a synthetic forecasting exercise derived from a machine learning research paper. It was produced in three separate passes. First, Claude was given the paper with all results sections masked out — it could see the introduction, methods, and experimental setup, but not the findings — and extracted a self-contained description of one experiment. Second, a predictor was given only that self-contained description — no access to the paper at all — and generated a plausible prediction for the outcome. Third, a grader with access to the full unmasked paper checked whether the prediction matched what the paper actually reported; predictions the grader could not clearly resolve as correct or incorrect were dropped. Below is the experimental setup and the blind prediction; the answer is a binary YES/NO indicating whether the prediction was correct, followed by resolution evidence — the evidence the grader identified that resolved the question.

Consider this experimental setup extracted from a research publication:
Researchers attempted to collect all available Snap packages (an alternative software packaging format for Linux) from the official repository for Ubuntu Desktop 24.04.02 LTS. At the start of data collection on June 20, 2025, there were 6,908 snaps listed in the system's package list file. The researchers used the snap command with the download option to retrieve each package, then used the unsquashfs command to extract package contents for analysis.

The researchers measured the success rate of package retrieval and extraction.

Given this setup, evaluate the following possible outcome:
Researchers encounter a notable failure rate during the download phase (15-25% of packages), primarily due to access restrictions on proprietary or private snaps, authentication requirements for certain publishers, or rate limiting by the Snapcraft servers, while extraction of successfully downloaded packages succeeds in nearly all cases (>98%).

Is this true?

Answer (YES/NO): NO